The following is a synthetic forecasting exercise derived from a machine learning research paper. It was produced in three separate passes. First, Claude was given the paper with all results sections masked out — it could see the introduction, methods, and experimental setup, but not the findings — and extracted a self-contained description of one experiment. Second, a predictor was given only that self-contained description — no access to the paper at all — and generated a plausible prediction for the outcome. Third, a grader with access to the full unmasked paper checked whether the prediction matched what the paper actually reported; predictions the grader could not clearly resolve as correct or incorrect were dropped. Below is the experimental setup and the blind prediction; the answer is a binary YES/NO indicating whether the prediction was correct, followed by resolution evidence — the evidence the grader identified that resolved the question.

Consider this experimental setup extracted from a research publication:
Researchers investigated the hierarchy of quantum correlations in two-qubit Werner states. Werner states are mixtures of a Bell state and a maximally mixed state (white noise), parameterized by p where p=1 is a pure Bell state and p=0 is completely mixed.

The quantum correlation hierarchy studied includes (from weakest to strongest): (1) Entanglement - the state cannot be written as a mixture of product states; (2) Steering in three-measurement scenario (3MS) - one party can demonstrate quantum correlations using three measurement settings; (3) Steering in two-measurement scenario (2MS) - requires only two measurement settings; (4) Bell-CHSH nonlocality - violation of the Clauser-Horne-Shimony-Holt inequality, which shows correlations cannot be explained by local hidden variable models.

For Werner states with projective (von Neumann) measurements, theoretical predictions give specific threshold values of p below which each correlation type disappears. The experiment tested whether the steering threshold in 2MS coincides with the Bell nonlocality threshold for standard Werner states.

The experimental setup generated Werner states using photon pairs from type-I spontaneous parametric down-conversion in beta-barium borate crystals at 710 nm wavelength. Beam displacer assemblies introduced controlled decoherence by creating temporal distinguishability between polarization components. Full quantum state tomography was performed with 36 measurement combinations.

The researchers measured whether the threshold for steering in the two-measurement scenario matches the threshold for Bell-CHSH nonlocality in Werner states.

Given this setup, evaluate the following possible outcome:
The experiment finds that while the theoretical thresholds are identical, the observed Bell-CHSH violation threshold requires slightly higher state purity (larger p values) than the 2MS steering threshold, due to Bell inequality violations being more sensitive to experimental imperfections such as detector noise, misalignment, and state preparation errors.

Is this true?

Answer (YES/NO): NO